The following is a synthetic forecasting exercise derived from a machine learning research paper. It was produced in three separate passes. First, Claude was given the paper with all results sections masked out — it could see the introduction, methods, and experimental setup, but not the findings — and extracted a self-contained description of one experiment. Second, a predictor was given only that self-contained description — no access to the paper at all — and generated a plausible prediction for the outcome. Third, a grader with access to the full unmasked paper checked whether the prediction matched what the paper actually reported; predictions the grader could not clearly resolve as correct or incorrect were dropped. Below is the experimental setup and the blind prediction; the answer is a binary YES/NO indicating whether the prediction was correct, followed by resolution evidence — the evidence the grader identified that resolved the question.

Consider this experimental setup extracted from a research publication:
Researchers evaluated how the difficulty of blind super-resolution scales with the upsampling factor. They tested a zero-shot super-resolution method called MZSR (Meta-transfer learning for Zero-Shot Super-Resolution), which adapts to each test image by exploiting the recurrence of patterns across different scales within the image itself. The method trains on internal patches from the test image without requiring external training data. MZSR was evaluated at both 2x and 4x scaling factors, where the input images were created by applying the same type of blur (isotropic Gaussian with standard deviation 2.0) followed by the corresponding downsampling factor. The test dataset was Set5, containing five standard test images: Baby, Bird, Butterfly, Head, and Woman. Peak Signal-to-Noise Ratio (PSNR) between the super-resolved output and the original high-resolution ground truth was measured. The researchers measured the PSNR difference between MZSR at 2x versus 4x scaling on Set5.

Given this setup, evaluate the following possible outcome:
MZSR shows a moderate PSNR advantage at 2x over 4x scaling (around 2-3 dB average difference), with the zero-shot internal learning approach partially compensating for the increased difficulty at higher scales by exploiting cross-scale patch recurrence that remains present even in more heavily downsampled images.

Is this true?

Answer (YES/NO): NO